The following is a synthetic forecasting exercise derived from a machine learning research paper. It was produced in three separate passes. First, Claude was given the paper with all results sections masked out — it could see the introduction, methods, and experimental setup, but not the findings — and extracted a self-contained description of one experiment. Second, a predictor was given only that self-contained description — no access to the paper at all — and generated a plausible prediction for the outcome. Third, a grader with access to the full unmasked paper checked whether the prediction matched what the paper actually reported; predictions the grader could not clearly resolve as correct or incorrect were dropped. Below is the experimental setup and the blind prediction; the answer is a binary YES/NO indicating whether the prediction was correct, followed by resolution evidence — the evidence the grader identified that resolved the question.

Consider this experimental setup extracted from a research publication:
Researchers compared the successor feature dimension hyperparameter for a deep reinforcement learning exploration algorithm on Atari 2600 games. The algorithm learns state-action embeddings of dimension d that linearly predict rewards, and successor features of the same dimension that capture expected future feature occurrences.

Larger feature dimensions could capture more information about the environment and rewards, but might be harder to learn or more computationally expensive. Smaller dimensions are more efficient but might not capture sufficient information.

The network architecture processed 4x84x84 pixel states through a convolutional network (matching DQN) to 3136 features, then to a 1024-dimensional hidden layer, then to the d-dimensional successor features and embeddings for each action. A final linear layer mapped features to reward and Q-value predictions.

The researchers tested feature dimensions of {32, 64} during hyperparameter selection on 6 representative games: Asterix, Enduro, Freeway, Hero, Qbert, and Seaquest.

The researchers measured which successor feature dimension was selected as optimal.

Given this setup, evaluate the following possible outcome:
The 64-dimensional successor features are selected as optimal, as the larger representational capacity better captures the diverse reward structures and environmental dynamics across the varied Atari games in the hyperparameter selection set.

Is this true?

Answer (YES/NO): YES